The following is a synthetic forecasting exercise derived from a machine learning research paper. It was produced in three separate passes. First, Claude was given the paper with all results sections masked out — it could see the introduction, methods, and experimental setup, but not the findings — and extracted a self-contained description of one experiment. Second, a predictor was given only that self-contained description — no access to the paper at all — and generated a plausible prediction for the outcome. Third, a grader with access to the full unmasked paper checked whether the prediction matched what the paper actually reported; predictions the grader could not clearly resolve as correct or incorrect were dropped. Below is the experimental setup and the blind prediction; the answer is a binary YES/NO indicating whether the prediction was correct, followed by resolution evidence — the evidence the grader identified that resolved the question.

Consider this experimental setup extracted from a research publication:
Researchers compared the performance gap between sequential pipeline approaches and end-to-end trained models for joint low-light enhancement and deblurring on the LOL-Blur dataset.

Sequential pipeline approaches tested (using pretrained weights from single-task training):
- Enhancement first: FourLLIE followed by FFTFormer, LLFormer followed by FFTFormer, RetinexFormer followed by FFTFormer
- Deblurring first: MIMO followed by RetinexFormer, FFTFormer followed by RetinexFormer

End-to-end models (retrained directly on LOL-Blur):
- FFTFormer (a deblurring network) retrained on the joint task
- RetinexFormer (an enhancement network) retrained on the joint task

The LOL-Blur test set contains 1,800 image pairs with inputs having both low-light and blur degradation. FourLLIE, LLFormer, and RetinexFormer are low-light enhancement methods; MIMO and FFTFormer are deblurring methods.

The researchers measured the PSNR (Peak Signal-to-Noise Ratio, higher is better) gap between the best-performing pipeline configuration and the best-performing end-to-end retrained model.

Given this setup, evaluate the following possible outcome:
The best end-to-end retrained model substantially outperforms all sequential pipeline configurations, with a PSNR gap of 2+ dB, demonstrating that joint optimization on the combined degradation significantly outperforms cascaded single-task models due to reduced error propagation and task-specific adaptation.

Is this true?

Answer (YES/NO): YES